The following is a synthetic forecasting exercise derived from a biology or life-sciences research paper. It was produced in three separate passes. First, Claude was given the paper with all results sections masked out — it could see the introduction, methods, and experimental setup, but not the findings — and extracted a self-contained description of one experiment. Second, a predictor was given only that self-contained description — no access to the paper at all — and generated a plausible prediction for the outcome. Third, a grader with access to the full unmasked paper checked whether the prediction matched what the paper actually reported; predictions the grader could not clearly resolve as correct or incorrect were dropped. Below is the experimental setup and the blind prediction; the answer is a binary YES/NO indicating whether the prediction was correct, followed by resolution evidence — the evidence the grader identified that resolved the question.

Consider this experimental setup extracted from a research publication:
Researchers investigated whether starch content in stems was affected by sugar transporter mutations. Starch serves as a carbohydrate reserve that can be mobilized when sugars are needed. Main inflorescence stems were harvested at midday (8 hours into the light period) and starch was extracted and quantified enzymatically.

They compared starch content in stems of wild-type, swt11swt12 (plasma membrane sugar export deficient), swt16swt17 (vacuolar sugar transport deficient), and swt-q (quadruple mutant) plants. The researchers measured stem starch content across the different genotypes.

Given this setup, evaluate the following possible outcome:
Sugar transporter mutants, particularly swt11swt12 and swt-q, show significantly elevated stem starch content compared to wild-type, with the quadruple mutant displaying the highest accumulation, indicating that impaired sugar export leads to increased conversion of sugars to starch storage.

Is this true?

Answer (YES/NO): NO